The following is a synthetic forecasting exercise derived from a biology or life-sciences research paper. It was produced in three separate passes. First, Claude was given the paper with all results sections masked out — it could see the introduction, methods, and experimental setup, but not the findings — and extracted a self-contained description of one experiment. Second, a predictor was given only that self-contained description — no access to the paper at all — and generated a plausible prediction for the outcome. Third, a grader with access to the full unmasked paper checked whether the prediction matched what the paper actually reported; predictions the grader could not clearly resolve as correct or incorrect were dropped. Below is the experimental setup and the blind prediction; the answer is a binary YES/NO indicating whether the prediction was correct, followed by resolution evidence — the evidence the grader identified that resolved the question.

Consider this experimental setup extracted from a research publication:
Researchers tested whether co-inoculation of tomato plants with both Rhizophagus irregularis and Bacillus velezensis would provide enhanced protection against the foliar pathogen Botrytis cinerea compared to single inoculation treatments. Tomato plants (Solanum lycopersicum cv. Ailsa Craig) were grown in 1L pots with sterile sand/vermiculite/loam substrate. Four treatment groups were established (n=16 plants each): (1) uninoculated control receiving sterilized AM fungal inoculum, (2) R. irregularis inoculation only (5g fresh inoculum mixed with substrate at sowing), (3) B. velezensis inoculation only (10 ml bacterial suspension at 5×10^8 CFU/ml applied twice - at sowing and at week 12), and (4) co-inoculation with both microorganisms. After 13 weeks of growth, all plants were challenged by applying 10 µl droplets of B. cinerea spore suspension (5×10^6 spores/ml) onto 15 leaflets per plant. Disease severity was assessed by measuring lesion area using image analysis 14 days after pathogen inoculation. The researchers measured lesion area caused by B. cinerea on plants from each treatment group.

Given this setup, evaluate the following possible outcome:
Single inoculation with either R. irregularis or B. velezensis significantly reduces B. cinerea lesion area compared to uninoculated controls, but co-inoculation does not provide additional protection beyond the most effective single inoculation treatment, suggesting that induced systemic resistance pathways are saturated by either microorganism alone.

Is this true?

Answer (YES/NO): NO